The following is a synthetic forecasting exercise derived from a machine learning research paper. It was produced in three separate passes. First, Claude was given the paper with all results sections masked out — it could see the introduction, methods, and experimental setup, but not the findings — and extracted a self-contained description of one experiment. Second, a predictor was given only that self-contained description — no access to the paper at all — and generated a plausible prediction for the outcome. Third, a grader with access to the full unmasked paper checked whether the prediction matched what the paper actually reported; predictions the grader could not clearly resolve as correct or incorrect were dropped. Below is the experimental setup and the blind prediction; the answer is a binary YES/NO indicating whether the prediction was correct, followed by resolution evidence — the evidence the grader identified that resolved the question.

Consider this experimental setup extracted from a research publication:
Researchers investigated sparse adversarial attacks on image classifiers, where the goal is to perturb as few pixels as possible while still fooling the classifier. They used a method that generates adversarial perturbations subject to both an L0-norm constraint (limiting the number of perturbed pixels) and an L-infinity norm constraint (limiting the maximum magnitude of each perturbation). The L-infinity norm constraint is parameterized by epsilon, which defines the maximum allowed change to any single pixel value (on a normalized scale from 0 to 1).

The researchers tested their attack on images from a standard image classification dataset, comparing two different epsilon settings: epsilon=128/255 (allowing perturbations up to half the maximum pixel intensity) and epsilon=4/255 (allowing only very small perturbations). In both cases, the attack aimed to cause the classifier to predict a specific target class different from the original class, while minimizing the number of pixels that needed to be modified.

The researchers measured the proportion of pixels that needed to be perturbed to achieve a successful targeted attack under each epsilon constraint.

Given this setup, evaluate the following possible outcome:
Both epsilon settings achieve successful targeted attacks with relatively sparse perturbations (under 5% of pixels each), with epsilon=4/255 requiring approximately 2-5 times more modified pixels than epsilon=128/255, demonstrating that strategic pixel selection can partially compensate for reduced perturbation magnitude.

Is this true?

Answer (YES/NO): NO